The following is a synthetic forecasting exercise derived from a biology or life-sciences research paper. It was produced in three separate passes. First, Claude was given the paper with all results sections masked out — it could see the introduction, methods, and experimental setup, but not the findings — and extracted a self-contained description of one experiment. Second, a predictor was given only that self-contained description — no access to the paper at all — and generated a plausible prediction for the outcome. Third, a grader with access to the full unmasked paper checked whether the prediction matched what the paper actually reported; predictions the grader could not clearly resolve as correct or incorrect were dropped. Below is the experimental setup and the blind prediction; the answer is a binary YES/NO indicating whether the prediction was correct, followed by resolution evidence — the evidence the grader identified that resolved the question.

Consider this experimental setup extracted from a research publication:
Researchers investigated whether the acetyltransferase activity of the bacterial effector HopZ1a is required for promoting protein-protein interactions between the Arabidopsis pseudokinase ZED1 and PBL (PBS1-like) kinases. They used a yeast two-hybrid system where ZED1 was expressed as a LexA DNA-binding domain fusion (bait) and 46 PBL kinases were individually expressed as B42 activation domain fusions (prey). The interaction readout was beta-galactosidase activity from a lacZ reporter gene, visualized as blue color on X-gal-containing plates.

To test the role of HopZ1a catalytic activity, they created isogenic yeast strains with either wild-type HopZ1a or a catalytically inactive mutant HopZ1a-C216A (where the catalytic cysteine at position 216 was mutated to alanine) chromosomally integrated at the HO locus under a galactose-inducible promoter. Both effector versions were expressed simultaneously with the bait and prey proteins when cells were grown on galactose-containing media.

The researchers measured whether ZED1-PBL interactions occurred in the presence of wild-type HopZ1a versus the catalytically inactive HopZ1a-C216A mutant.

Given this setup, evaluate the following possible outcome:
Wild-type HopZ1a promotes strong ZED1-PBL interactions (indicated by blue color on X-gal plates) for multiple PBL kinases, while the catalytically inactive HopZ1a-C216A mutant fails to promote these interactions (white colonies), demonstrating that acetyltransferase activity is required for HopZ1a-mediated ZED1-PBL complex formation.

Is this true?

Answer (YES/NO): YES